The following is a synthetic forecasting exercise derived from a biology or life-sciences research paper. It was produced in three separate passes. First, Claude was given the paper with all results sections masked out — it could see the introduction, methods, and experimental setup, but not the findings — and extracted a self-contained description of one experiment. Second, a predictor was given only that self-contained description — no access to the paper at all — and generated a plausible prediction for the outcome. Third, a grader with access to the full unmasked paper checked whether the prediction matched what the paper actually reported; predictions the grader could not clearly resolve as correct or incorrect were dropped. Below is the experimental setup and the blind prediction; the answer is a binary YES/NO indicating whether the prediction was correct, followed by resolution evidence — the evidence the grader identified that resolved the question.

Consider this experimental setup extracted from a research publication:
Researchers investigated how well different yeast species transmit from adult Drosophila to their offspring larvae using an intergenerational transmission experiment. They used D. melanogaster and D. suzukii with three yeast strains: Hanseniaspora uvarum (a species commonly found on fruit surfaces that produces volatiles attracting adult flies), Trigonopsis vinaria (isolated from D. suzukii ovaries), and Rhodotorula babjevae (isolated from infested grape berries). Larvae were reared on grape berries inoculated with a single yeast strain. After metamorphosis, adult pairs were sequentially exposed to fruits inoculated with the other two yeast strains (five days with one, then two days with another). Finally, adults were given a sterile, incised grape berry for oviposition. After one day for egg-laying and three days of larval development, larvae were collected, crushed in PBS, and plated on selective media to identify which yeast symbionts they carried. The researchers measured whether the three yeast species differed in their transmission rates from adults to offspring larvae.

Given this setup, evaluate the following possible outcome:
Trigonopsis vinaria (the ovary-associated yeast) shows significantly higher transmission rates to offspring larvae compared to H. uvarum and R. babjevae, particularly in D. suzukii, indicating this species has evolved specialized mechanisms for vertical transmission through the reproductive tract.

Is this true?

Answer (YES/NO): NO